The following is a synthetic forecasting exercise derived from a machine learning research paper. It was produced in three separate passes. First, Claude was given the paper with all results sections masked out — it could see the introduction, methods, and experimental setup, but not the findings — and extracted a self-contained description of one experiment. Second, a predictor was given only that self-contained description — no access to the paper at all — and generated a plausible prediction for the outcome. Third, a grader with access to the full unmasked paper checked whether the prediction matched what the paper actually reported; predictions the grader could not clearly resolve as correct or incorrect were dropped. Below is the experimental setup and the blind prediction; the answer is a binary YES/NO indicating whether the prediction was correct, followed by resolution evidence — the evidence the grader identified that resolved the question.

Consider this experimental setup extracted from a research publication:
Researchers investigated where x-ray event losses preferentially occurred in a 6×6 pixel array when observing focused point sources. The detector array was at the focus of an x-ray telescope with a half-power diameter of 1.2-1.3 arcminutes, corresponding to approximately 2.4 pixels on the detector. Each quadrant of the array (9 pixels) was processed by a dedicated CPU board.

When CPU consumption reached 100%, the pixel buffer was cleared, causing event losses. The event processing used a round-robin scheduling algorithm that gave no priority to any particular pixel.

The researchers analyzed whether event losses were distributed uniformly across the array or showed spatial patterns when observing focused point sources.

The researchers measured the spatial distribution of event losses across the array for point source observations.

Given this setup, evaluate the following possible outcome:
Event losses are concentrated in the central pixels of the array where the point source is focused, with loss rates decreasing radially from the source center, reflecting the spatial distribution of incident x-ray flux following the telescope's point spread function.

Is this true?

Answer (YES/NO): YES